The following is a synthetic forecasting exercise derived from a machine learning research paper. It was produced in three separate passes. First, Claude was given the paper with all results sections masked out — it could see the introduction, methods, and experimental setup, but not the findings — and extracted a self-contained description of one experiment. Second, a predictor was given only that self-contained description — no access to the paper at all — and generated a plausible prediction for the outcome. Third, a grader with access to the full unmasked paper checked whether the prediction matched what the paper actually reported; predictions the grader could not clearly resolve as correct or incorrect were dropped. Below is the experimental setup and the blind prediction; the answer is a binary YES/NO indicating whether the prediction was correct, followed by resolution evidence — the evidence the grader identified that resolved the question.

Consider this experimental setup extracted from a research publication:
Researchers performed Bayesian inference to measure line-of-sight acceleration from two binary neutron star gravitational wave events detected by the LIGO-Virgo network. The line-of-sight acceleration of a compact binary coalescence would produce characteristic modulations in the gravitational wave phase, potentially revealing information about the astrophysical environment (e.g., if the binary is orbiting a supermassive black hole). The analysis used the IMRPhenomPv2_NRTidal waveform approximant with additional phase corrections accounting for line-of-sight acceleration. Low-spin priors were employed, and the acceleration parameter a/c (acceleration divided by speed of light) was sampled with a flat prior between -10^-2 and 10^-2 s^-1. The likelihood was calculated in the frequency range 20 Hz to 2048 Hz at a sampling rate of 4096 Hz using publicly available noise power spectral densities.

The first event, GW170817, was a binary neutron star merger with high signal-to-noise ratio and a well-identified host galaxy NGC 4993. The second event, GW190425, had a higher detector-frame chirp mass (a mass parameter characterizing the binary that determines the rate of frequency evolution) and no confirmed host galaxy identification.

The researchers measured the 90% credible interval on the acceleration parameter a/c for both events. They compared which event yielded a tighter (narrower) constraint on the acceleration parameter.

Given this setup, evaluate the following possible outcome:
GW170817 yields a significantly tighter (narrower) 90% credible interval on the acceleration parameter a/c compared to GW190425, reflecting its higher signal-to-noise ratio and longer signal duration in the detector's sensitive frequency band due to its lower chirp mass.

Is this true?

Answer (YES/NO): YES